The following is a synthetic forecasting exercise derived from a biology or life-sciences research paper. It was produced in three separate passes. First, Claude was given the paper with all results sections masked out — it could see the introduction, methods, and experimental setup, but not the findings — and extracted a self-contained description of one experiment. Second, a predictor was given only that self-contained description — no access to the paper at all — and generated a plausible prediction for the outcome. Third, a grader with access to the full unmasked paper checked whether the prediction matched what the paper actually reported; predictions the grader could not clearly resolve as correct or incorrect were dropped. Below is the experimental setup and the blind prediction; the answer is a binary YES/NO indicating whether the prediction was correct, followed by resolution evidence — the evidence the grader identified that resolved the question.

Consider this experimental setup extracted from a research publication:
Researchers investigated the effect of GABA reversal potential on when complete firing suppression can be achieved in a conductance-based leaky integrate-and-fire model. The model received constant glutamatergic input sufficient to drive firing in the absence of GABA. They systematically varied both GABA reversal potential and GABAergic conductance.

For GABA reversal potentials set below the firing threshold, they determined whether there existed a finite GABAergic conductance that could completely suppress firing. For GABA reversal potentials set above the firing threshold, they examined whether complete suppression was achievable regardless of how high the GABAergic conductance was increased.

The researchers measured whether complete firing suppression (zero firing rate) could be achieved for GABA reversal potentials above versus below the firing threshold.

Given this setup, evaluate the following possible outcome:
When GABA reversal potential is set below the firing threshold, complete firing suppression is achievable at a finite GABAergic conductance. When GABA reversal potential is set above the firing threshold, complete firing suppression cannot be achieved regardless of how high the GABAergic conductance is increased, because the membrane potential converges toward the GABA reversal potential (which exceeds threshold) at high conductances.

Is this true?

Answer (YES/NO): YES